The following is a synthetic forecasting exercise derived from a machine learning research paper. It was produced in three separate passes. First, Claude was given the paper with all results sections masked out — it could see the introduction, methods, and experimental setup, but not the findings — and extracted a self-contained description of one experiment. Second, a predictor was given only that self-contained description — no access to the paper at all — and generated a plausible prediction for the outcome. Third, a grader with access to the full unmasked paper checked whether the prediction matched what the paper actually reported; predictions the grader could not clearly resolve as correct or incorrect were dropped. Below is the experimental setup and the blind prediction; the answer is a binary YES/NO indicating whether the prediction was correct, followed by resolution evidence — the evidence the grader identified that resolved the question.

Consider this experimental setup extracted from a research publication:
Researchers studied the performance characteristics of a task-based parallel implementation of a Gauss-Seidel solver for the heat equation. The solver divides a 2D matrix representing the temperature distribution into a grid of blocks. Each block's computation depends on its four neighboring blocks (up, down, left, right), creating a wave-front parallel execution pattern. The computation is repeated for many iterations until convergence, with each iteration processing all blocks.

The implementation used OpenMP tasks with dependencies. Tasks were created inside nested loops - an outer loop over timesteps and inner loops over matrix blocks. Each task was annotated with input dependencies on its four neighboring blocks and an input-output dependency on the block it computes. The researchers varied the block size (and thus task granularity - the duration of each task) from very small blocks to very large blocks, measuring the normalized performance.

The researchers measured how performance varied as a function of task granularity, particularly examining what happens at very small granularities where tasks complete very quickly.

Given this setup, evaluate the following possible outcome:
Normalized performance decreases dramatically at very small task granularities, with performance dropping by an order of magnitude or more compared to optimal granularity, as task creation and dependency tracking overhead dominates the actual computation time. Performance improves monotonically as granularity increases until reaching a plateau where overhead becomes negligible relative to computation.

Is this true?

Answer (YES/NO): NO